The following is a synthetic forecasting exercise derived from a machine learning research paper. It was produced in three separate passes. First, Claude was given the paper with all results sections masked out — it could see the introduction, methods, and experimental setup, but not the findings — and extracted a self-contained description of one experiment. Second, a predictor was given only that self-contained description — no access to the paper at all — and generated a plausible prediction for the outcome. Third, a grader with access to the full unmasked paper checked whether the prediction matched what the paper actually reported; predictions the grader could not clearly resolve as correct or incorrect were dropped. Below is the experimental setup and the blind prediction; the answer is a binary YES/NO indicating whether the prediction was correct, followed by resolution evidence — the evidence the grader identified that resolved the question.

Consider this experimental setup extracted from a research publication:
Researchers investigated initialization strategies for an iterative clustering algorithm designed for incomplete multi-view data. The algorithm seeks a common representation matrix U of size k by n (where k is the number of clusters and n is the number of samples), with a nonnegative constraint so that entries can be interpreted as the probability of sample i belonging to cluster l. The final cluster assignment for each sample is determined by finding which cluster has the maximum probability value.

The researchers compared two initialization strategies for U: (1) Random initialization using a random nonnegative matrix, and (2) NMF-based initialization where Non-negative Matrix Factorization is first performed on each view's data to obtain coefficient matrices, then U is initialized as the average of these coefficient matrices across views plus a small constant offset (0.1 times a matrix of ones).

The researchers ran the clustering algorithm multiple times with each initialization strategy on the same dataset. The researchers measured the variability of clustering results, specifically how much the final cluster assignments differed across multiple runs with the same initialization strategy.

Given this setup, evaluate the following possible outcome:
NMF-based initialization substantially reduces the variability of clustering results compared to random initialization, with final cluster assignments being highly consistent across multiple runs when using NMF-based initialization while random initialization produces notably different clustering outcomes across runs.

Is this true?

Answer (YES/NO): YES